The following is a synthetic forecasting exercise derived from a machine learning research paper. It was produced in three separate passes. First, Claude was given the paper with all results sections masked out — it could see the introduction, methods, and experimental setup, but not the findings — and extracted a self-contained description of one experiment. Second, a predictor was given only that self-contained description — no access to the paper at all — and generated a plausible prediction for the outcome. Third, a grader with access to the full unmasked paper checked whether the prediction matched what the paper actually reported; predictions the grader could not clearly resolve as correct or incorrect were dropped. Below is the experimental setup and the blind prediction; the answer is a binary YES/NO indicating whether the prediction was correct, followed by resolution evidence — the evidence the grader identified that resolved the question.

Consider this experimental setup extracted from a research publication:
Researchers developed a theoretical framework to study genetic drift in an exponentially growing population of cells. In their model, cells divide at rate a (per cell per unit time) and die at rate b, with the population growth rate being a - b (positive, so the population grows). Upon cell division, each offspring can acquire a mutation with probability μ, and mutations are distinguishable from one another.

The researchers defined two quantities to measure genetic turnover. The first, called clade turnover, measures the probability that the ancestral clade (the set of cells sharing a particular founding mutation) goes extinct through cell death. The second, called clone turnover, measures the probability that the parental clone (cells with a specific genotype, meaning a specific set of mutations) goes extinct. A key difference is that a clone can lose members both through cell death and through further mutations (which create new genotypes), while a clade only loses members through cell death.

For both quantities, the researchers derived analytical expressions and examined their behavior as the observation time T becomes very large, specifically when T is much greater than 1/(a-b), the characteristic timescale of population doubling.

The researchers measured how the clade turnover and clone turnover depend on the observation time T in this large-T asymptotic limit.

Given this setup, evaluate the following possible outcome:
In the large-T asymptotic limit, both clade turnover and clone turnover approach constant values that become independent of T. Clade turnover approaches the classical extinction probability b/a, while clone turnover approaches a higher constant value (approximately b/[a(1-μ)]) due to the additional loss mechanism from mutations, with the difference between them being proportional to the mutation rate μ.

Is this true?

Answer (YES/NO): NO